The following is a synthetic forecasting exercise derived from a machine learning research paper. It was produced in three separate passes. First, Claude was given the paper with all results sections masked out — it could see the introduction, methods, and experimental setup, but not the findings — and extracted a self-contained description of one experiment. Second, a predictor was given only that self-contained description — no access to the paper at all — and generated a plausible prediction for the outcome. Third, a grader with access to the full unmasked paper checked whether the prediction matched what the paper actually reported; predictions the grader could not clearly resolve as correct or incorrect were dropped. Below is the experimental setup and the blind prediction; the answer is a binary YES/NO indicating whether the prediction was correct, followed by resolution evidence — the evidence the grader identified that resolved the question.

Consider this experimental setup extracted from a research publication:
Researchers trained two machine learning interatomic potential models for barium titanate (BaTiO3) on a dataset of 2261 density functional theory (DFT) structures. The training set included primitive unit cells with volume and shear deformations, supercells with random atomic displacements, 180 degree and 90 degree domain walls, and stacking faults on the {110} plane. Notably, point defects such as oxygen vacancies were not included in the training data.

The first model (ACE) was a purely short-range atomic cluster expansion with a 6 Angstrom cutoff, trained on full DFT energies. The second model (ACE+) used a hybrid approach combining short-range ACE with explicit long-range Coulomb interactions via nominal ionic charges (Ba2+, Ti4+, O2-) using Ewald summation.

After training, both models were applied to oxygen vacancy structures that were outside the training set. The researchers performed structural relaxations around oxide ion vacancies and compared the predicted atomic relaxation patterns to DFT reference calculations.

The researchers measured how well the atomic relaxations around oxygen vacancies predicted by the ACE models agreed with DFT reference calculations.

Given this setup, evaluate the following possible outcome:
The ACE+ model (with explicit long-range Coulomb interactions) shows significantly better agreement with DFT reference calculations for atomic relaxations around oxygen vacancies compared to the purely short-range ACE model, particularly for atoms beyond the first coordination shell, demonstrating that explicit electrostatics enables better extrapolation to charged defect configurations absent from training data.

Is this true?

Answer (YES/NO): NO